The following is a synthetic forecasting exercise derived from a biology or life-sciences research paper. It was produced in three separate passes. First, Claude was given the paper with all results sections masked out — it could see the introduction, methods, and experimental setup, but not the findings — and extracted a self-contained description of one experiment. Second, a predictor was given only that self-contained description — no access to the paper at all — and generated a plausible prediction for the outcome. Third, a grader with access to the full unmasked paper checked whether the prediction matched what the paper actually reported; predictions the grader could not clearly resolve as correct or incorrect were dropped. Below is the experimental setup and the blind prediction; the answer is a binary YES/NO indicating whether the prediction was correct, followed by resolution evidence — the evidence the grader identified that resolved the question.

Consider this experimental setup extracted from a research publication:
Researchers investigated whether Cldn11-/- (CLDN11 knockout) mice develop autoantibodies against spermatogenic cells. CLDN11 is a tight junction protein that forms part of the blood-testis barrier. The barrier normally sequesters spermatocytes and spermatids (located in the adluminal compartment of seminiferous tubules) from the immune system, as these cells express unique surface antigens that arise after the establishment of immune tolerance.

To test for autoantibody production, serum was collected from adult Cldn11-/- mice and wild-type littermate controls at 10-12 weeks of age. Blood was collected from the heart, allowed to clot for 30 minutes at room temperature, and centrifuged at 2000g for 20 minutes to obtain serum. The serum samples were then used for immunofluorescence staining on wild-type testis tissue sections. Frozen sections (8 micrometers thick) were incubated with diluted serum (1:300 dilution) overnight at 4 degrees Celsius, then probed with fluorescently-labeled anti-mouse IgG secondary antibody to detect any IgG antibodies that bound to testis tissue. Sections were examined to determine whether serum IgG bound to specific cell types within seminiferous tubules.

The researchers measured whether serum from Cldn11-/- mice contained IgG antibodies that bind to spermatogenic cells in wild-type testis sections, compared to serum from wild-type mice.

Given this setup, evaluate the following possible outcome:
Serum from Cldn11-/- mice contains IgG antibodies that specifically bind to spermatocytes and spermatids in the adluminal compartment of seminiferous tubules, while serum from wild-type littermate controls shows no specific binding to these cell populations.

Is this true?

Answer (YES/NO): NO